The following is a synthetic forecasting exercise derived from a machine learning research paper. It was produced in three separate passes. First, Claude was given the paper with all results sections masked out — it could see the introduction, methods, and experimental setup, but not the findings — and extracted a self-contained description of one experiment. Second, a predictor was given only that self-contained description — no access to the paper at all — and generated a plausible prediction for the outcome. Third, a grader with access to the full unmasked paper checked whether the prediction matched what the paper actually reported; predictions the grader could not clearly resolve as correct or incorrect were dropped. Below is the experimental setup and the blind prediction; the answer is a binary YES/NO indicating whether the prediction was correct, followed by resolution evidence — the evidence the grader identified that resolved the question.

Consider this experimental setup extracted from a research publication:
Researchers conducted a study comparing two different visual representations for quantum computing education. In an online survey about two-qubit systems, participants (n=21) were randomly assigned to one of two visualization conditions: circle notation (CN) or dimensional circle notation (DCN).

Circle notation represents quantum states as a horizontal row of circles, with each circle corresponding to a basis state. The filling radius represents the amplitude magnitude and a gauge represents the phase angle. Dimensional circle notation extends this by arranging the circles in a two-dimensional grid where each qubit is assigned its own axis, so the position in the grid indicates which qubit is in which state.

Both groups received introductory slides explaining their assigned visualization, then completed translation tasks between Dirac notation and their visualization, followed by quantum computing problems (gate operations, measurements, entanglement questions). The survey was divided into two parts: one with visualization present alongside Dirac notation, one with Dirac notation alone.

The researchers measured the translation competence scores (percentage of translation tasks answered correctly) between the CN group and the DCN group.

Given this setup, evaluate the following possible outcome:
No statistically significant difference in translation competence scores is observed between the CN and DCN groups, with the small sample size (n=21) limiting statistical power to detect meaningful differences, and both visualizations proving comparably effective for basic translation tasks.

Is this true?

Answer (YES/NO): NO